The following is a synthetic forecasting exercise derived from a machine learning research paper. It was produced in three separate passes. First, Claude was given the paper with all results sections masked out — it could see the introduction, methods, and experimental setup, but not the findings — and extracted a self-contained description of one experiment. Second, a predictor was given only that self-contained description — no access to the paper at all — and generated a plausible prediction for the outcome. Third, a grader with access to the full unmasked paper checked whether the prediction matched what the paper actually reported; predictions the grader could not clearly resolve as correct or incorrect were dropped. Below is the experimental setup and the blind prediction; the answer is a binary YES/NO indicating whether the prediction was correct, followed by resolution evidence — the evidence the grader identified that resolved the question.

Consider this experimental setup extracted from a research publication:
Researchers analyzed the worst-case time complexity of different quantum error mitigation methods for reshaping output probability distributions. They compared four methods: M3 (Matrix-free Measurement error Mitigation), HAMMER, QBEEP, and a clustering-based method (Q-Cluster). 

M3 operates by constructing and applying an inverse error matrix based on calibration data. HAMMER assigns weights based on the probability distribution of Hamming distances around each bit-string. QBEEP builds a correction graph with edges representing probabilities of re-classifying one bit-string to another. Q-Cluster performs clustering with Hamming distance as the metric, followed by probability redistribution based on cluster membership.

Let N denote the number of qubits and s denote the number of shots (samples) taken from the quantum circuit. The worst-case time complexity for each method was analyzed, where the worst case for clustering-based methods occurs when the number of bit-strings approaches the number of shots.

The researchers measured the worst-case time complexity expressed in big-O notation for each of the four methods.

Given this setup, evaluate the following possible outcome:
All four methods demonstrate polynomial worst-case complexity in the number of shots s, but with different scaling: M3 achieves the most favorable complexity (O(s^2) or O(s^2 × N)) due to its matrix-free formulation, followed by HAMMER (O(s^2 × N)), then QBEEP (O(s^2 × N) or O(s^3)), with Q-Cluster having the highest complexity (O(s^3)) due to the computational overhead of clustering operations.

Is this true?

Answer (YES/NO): NO